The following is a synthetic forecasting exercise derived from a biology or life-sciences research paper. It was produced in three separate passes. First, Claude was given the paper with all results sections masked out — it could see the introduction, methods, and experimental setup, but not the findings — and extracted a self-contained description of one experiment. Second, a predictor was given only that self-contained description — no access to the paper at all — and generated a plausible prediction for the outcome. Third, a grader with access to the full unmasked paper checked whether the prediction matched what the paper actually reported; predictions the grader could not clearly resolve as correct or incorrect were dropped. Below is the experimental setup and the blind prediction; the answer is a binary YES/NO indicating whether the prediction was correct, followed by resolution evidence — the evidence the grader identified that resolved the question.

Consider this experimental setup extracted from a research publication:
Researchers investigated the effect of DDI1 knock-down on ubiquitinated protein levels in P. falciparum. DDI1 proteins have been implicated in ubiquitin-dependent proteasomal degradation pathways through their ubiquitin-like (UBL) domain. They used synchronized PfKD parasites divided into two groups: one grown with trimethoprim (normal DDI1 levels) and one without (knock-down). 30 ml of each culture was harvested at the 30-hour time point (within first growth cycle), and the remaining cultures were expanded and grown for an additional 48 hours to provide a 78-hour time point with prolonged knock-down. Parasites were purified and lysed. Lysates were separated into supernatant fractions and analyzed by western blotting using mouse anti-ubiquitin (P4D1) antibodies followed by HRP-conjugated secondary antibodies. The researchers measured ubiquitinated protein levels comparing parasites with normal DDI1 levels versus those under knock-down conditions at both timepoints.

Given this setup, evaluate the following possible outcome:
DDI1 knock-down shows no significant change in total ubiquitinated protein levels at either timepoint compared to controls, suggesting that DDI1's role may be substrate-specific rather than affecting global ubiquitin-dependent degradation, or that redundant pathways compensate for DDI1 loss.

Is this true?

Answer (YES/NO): NO